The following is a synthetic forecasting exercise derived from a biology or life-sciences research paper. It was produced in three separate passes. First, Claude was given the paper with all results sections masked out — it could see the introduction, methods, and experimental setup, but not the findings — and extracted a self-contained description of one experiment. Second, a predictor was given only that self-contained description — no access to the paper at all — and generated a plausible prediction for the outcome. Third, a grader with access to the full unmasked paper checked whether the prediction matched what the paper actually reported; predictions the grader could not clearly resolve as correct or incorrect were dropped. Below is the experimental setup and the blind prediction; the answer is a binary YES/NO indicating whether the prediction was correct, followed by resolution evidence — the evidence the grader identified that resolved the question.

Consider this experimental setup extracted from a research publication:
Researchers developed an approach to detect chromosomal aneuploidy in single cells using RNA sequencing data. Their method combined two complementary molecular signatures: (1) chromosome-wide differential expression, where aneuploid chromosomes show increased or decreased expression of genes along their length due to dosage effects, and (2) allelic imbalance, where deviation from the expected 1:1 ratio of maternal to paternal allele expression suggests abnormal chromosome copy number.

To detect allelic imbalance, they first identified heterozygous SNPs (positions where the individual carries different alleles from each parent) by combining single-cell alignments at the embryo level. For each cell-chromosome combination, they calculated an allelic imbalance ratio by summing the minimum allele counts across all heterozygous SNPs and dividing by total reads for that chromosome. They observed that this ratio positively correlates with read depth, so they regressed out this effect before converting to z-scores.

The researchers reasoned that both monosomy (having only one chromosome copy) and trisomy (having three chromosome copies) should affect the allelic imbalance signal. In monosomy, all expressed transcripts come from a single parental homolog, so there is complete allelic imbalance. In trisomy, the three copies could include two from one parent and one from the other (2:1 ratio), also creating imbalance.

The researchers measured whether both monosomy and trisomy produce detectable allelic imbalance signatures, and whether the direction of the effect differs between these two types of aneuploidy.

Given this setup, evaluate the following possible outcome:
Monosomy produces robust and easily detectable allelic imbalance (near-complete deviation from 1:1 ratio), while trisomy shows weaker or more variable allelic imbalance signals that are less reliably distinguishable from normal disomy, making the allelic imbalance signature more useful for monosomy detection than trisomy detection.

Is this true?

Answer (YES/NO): YES